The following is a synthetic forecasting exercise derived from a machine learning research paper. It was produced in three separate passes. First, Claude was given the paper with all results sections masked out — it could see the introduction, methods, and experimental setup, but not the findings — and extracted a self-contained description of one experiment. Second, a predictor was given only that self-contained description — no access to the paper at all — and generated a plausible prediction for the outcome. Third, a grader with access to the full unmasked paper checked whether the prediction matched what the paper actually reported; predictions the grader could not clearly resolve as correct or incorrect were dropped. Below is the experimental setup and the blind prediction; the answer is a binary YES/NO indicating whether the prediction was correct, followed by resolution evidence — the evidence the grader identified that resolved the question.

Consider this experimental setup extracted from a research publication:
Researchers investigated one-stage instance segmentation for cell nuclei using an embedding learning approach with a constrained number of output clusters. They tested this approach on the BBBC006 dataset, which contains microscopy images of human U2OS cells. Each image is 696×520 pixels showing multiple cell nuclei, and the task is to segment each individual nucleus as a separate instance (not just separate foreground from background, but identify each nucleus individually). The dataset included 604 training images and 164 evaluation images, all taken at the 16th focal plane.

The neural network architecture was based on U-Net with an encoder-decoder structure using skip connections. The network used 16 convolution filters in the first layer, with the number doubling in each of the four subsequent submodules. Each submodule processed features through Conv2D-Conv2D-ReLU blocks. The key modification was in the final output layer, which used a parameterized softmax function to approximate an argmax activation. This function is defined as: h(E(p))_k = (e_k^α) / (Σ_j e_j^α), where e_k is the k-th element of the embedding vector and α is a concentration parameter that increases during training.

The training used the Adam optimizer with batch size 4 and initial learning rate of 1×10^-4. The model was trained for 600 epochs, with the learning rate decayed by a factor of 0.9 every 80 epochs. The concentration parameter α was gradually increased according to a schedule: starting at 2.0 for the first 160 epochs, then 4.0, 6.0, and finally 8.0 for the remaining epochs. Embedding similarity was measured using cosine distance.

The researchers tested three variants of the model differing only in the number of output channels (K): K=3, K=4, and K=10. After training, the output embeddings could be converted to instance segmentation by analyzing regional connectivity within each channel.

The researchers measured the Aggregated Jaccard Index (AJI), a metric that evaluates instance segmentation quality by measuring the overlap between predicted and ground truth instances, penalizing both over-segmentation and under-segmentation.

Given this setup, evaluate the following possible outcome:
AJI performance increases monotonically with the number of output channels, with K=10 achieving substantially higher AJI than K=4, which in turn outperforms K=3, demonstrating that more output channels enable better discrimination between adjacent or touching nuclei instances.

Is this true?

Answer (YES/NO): NO